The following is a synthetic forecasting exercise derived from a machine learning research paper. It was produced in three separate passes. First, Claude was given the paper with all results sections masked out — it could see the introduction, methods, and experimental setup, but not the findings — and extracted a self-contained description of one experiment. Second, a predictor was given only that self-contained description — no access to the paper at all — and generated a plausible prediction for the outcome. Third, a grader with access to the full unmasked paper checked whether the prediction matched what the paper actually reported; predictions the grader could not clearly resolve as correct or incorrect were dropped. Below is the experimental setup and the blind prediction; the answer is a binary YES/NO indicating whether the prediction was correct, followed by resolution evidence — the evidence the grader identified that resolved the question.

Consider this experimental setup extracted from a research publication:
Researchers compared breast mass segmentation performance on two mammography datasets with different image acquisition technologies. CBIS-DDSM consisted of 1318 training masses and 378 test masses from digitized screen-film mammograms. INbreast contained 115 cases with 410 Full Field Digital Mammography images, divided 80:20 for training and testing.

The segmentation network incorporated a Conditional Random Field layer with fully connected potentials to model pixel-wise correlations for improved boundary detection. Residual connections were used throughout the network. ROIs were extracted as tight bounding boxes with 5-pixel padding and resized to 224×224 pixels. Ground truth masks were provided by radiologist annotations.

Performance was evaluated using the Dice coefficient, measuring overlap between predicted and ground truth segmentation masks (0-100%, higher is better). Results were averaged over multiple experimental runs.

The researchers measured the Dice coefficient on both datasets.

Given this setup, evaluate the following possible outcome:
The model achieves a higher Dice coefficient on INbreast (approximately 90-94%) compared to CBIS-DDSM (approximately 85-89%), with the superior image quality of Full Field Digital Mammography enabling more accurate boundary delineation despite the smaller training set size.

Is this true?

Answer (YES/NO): NO